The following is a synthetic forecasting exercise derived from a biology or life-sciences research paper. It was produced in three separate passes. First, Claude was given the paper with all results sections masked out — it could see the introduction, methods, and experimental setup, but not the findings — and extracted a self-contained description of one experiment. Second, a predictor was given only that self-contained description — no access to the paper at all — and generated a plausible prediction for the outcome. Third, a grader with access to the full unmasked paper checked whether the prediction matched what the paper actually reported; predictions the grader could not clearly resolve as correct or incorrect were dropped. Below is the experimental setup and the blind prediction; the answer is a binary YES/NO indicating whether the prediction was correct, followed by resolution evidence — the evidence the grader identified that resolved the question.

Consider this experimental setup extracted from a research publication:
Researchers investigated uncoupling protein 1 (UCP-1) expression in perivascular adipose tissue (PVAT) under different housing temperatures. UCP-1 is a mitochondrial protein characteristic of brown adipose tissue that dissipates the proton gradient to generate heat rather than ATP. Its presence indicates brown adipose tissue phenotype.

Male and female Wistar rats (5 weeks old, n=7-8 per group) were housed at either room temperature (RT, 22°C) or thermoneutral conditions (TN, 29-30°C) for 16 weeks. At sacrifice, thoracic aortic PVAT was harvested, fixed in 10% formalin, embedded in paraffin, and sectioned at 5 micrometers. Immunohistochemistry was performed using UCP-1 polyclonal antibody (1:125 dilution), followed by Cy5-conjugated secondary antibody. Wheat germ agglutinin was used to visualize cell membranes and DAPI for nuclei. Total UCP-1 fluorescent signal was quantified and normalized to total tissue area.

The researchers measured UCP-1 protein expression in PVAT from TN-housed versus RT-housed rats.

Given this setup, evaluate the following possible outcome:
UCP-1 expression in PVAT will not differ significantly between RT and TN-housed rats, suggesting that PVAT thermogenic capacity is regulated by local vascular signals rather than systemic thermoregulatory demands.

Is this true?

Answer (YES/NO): NO